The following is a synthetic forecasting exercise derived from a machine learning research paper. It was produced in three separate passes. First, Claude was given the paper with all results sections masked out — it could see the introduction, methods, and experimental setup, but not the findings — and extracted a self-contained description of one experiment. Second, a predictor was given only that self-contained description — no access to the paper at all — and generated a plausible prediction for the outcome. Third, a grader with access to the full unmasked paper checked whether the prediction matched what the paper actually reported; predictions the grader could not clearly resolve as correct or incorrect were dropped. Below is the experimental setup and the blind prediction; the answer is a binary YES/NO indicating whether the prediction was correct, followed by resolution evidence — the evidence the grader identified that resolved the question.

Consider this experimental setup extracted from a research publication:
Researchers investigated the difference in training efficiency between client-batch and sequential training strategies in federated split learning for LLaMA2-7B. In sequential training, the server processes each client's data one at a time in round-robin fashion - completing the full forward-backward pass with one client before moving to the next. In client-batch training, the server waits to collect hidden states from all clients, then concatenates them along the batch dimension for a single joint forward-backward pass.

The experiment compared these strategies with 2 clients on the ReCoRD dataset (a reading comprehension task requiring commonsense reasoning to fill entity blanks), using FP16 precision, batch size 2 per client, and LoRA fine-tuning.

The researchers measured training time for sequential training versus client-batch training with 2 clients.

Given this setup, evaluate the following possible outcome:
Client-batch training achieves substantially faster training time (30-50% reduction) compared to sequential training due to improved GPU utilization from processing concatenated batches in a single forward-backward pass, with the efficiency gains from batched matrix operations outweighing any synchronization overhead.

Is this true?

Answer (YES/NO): NO